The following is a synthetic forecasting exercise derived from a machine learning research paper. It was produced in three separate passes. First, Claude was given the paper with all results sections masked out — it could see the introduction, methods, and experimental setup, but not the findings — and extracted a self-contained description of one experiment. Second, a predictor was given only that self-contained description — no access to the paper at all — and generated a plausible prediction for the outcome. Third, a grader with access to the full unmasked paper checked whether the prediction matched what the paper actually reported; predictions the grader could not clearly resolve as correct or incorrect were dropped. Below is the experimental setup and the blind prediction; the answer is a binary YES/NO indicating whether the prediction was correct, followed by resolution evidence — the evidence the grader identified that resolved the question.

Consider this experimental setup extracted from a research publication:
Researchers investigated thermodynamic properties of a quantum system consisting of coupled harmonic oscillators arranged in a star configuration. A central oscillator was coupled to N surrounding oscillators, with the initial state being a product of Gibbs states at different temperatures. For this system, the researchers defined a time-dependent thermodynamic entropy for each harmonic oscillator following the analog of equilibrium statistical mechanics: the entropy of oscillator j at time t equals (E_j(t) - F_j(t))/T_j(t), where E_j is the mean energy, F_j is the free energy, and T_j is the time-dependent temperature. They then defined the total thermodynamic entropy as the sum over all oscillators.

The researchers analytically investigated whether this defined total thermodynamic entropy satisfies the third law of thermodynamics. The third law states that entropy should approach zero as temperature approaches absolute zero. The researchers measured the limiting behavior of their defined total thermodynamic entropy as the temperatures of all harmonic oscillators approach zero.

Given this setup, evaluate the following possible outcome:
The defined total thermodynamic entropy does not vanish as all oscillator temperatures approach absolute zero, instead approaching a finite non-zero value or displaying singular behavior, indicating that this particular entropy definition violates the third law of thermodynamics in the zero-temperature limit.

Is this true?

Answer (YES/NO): NO